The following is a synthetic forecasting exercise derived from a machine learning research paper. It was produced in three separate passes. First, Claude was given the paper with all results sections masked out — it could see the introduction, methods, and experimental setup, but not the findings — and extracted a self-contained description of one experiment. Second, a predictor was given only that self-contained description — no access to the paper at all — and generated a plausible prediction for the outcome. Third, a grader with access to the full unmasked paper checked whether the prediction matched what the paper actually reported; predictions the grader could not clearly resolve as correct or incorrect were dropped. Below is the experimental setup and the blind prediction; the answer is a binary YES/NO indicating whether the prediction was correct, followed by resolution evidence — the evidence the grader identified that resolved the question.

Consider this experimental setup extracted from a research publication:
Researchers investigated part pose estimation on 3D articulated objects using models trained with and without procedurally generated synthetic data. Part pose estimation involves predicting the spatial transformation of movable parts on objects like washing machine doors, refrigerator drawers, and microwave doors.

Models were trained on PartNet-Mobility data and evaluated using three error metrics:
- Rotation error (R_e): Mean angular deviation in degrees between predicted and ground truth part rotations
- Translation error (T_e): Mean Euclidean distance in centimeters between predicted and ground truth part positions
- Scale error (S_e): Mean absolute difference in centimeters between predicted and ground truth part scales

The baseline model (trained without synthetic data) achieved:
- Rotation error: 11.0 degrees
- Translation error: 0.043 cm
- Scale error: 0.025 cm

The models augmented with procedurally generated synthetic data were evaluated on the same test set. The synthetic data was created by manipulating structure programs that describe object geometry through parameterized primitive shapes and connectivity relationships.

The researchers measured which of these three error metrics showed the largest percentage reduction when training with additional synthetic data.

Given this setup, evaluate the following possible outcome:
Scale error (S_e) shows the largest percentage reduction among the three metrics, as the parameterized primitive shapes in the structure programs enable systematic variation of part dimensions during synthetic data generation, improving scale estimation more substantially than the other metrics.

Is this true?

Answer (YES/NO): YES